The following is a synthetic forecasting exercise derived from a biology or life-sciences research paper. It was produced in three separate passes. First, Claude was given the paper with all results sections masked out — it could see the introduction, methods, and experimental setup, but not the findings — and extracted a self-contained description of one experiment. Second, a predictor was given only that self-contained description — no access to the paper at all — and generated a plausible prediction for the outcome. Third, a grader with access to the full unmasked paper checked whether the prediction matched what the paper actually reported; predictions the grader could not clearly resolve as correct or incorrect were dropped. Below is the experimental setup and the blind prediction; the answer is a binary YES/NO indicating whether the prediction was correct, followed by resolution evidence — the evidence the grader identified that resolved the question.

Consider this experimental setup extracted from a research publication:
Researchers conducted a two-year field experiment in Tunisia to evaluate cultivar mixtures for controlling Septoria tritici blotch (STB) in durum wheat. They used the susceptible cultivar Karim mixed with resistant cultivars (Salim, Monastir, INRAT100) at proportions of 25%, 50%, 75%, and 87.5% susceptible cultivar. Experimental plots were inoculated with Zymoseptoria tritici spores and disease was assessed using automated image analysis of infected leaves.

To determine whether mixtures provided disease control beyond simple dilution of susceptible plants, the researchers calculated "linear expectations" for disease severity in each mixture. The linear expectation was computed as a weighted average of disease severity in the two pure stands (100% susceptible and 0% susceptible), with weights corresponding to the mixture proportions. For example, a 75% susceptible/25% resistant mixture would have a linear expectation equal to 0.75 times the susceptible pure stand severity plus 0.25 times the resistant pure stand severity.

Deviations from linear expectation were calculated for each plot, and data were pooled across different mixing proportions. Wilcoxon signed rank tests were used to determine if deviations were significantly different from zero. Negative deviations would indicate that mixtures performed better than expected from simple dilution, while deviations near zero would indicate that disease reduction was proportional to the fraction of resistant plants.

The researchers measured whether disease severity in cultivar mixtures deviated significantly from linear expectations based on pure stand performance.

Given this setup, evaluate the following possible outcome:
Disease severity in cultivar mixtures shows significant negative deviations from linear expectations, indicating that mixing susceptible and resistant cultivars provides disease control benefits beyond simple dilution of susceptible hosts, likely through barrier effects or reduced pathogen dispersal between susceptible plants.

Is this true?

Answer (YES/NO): YES